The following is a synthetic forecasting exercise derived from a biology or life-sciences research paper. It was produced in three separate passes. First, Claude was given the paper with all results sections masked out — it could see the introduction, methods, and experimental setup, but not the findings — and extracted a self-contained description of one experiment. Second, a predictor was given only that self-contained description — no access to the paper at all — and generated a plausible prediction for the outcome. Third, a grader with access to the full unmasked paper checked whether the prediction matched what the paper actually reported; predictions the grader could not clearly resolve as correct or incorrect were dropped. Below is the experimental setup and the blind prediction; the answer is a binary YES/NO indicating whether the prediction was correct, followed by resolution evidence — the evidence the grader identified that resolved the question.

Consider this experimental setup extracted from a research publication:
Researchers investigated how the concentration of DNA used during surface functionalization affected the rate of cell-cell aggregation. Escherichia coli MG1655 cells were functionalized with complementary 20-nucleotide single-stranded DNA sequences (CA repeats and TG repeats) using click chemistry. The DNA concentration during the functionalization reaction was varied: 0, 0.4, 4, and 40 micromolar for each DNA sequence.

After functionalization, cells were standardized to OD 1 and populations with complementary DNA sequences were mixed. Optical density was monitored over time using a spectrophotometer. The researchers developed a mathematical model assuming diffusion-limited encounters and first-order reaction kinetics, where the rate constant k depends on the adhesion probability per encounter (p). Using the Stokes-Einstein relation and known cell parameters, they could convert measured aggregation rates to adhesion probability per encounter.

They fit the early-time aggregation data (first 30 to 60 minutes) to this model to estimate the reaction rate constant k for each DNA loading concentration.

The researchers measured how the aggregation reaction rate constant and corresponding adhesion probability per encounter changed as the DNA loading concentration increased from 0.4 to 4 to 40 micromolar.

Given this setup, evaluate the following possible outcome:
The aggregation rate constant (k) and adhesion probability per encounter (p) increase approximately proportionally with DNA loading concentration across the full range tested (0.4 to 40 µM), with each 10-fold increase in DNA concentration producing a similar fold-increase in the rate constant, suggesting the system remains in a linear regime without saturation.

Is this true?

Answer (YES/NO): NO